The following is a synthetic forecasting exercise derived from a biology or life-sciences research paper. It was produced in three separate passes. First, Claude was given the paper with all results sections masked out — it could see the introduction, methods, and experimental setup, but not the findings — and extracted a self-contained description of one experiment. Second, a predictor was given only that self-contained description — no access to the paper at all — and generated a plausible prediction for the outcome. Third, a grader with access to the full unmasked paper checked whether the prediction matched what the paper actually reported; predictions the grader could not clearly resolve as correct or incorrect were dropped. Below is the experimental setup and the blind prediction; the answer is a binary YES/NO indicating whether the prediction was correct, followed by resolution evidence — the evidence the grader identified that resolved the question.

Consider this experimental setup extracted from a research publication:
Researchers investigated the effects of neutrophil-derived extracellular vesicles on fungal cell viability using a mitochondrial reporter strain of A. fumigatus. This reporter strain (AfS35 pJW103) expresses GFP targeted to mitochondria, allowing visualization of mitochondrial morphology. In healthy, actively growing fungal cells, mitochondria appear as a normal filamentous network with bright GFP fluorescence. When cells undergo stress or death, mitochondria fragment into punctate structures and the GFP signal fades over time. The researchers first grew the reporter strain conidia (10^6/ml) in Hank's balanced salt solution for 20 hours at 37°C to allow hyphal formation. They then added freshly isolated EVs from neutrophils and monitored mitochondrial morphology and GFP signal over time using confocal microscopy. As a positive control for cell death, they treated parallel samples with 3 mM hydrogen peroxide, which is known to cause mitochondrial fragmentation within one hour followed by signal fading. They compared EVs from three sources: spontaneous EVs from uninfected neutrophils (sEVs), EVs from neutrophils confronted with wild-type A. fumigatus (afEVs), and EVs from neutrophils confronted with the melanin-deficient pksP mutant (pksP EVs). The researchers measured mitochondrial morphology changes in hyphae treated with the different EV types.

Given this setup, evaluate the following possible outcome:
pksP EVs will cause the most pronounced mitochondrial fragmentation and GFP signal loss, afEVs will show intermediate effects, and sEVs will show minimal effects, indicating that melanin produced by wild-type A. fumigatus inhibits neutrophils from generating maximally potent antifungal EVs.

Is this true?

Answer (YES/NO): NO